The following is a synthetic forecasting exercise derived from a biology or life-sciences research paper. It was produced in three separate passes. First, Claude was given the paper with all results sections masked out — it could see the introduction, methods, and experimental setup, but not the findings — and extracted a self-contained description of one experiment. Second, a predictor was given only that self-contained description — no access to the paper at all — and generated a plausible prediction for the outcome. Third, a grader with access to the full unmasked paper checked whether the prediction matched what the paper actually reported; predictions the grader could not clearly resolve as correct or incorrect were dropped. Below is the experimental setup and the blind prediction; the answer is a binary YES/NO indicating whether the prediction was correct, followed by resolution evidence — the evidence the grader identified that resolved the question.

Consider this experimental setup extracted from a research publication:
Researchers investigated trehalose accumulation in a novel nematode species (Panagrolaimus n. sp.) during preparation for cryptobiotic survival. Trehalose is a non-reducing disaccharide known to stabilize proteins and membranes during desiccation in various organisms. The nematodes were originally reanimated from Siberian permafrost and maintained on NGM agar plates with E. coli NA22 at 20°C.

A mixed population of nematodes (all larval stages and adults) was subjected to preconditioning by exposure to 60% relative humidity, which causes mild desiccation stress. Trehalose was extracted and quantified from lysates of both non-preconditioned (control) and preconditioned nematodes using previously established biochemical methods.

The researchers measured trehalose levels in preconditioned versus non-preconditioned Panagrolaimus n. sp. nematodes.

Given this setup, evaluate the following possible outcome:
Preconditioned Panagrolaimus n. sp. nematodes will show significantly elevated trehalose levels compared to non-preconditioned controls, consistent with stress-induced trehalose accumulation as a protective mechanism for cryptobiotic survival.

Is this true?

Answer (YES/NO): YES